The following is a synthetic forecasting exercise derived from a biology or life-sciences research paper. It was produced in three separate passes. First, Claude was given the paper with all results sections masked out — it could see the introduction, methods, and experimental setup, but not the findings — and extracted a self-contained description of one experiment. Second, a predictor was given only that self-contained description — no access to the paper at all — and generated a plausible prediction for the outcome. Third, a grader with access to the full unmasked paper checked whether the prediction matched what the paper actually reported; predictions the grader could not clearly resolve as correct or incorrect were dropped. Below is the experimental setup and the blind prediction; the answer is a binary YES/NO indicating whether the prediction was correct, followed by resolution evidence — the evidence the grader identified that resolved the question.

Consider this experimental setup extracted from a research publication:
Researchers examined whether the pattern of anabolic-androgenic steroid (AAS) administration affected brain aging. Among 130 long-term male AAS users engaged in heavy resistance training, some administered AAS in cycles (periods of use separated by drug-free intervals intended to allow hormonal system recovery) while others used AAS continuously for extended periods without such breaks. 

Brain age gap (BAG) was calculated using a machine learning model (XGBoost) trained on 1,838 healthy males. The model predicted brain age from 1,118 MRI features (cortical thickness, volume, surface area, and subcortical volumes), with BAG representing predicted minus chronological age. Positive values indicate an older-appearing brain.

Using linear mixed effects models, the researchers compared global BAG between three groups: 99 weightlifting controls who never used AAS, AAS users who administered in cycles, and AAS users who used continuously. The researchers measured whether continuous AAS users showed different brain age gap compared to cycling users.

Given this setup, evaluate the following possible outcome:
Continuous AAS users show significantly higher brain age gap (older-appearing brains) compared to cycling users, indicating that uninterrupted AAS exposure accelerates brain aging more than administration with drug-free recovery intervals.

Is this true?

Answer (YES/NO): NO